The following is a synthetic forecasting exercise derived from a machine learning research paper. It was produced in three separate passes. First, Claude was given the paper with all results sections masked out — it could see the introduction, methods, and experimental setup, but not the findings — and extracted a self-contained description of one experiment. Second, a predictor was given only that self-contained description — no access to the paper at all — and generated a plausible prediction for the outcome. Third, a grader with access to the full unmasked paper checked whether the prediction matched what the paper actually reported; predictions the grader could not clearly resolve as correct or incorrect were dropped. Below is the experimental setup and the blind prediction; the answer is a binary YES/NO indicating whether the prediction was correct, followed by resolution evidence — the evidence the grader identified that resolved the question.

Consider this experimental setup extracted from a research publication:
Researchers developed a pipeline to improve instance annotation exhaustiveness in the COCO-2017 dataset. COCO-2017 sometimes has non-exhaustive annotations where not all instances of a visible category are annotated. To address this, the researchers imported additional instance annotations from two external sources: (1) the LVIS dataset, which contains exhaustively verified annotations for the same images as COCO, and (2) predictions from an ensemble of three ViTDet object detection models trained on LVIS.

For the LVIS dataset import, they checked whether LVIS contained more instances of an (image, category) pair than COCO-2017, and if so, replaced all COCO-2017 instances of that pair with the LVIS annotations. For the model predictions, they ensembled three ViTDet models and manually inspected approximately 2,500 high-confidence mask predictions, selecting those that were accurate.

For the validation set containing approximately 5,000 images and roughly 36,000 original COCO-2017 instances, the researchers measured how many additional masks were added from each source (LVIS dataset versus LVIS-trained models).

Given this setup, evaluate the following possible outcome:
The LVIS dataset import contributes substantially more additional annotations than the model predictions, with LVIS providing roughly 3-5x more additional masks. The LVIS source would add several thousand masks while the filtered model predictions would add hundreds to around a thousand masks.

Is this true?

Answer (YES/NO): NO